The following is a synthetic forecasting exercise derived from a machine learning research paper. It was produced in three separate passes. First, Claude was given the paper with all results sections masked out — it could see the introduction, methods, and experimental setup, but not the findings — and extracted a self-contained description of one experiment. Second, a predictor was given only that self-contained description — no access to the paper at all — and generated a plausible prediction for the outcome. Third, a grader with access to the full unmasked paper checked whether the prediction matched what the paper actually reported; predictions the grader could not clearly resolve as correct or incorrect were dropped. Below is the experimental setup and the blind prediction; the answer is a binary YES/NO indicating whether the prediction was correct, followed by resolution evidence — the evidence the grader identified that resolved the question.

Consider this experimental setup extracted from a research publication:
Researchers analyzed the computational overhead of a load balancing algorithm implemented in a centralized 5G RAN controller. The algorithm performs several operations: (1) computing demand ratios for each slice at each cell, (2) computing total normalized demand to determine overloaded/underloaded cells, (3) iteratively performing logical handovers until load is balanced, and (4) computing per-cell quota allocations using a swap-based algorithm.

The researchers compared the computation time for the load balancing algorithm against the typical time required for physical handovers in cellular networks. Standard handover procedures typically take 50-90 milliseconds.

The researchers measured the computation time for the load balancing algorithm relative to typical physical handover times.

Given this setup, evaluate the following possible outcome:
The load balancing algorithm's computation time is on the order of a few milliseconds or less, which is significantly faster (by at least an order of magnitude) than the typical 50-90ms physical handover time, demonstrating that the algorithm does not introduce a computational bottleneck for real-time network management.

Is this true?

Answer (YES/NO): NO